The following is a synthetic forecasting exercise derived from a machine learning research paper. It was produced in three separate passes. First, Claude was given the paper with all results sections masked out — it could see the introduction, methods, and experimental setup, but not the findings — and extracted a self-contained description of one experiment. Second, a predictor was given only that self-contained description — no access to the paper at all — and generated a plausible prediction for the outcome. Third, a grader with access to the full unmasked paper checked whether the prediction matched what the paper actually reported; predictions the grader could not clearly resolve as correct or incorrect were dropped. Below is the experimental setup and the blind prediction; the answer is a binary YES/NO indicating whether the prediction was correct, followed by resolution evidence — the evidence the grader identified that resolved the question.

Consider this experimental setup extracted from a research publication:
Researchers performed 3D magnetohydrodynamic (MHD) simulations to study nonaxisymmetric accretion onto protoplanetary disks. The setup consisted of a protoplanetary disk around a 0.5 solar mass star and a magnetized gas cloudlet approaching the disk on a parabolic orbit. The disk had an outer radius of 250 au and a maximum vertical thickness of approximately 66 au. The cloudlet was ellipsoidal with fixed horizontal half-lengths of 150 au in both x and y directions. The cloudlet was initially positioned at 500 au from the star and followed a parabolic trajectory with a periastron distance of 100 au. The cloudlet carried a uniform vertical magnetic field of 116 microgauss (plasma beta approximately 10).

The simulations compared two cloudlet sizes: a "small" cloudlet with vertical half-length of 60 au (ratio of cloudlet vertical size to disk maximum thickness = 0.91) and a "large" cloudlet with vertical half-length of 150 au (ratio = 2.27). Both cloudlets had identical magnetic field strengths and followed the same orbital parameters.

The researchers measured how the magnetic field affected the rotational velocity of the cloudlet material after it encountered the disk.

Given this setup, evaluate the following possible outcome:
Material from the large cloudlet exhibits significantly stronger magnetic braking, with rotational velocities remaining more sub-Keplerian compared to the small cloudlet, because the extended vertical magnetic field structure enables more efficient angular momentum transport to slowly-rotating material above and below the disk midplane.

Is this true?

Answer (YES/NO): NO